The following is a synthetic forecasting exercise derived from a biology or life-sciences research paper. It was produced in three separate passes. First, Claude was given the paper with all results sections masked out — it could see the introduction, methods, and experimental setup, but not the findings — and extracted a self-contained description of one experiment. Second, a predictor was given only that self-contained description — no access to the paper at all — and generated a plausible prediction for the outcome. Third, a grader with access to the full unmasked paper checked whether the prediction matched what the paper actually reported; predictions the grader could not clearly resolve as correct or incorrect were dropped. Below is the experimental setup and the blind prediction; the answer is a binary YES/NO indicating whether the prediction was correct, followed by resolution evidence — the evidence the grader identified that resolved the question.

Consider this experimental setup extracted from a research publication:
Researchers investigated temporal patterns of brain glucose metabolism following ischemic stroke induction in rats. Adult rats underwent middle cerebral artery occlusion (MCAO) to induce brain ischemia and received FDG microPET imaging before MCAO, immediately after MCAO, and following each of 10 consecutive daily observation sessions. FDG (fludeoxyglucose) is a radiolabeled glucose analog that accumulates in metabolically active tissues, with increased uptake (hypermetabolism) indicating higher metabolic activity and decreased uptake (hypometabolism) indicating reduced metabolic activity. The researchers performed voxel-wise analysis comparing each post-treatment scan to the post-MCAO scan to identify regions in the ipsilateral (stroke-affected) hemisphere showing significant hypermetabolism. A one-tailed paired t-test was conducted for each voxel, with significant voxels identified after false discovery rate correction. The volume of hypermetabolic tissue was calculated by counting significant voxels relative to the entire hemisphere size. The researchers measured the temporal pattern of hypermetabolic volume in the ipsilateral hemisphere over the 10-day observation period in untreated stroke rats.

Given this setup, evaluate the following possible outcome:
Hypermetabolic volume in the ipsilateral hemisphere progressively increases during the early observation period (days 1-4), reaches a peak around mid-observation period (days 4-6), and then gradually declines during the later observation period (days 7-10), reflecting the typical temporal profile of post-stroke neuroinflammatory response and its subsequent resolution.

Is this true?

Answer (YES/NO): NO